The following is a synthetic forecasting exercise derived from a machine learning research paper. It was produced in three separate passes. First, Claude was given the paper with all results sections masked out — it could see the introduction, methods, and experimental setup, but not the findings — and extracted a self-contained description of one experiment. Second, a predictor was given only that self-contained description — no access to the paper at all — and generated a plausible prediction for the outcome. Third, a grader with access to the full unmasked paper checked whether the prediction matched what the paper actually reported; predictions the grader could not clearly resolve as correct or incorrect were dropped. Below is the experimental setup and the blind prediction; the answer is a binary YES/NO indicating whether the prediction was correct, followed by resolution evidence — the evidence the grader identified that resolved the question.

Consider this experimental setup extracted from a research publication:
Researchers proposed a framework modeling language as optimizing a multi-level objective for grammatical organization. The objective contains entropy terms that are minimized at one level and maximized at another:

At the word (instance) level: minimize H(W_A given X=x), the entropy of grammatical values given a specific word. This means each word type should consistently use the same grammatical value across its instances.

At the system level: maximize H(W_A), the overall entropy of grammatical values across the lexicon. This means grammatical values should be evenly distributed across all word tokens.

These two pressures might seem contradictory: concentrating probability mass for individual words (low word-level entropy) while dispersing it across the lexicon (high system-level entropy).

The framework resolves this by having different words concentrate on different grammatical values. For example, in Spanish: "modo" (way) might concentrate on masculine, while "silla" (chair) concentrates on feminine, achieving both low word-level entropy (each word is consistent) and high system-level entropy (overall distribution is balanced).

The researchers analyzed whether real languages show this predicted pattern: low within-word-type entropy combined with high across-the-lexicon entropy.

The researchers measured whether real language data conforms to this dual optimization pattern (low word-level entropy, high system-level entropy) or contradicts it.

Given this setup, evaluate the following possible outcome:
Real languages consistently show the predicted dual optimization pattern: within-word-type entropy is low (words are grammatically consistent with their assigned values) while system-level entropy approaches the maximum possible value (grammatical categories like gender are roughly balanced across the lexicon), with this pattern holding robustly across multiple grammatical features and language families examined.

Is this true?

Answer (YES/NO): NO